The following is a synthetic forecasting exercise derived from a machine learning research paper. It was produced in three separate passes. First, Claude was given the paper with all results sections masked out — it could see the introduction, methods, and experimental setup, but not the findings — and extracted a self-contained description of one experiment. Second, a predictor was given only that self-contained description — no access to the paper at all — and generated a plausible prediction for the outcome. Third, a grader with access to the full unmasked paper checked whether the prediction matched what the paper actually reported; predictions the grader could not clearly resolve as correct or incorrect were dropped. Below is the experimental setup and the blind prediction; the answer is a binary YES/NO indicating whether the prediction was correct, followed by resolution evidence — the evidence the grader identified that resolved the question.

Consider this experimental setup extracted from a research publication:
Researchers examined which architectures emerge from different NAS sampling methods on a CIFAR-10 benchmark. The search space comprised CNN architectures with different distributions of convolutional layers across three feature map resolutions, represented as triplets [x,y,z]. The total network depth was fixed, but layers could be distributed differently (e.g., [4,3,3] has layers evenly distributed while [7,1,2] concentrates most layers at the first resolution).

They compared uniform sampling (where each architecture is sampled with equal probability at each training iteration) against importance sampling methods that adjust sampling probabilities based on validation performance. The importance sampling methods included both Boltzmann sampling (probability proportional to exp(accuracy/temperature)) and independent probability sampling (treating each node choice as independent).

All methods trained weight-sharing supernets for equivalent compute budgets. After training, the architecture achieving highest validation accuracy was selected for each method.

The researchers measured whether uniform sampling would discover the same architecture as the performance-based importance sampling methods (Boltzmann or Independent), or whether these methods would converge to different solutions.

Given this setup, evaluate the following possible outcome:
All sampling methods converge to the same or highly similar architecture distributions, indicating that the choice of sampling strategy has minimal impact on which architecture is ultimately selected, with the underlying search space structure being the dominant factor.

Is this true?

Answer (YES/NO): NO